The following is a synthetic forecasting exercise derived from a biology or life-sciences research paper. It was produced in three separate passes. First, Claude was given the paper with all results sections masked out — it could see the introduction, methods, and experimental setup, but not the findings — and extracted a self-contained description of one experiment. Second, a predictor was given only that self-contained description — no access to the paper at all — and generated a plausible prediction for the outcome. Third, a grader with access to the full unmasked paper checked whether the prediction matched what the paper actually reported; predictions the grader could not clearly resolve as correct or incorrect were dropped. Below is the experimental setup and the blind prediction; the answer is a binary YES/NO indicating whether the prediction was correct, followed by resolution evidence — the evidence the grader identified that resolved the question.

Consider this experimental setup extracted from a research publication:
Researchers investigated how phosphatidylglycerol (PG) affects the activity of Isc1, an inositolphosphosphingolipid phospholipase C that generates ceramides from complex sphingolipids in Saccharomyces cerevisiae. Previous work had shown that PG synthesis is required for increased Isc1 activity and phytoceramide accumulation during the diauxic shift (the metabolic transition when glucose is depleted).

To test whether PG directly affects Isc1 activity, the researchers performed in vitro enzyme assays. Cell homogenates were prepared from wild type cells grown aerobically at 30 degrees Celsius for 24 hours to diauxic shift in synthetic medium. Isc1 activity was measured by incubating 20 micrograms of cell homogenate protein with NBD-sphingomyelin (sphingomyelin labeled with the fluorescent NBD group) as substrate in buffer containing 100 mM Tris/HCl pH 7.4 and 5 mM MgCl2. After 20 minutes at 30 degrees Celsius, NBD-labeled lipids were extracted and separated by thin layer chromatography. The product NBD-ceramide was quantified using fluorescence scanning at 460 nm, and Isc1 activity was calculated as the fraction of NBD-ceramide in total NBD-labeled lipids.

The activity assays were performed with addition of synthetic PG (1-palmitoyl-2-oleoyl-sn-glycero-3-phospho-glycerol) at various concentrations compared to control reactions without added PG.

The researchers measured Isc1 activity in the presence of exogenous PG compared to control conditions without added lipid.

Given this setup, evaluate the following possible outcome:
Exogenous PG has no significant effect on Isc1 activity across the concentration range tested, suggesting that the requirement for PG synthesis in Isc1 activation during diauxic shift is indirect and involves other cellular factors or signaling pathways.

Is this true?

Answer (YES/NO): NO